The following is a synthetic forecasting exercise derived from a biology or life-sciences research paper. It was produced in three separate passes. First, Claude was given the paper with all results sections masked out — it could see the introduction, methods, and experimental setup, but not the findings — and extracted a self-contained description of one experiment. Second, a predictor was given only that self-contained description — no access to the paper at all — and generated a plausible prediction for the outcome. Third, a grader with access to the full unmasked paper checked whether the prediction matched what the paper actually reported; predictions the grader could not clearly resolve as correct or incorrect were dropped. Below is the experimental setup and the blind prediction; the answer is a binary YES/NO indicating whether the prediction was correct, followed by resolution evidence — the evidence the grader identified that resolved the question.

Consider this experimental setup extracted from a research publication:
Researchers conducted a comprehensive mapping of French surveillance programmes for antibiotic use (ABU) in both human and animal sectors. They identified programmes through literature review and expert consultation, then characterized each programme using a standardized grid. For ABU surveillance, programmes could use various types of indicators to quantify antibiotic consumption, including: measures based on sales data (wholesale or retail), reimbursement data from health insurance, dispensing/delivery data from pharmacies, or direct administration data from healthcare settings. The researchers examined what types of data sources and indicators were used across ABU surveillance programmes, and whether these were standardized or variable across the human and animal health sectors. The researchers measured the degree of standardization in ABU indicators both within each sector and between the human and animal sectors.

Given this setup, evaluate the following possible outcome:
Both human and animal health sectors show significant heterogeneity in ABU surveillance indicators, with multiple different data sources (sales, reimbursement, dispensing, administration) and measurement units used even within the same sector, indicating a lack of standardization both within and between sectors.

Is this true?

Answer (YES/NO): YES